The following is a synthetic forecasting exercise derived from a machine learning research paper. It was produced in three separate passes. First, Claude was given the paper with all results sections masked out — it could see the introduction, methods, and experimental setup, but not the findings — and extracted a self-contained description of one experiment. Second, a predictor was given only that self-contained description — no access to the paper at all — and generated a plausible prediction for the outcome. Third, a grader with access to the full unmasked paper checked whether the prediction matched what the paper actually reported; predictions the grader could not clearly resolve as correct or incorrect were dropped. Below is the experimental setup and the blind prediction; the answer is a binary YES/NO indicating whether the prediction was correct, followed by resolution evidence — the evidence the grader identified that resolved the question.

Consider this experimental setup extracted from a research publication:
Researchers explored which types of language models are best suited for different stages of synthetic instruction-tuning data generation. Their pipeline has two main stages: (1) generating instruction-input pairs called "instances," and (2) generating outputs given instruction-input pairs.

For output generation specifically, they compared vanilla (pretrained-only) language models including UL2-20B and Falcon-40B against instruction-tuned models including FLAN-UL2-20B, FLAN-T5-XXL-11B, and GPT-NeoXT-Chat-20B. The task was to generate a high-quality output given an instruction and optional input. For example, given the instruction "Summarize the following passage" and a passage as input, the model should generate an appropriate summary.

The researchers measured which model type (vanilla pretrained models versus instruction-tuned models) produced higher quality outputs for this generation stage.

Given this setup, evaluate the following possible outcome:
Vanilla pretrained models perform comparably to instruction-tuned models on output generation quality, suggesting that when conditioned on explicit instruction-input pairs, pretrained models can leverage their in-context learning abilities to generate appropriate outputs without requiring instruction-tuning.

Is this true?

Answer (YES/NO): NO